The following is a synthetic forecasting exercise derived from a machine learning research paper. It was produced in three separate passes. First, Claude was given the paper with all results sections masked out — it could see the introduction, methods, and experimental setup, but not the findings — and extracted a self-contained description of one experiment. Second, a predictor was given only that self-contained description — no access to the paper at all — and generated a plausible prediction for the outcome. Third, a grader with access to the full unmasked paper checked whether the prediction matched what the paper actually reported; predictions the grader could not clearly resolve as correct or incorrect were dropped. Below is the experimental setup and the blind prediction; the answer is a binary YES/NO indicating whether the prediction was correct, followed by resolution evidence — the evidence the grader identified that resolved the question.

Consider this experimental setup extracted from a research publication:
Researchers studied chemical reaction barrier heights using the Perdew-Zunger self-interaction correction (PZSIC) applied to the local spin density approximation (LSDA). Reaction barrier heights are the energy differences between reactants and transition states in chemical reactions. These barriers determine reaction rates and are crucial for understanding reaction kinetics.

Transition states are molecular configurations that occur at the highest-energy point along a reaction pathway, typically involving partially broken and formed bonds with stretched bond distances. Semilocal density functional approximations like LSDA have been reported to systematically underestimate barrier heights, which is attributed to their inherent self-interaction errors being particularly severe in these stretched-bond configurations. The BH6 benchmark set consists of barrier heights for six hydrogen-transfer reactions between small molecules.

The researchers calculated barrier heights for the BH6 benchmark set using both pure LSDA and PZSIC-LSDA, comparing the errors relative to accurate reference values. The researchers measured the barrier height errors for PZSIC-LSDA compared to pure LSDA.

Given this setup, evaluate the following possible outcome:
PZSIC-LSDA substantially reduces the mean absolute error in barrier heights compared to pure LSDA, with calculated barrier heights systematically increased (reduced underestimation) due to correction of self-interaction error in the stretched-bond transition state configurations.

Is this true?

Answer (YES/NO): YES